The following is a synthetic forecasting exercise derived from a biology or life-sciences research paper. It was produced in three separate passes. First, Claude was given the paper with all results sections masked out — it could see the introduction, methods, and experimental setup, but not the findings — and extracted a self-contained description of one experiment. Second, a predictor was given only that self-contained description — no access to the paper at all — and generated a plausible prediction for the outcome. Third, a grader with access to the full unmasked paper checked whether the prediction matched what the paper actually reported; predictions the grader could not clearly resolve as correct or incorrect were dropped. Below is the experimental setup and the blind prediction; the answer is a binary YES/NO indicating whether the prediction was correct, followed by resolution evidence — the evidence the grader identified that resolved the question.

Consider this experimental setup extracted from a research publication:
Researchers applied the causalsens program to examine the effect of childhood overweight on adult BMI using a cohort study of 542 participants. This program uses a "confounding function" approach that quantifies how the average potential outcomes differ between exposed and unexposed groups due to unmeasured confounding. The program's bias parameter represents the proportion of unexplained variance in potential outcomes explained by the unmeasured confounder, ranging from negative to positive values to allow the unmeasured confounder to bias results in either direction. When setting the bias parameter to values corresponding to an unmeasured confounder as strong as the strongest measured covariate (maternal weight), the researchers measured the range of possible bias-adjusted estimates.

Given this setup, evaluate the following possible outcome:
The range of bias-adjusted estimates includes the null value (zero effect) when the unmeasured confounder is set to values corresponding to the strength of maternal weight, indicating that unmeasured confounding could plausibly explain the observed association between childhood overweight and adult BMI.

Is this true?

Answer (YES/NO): YES